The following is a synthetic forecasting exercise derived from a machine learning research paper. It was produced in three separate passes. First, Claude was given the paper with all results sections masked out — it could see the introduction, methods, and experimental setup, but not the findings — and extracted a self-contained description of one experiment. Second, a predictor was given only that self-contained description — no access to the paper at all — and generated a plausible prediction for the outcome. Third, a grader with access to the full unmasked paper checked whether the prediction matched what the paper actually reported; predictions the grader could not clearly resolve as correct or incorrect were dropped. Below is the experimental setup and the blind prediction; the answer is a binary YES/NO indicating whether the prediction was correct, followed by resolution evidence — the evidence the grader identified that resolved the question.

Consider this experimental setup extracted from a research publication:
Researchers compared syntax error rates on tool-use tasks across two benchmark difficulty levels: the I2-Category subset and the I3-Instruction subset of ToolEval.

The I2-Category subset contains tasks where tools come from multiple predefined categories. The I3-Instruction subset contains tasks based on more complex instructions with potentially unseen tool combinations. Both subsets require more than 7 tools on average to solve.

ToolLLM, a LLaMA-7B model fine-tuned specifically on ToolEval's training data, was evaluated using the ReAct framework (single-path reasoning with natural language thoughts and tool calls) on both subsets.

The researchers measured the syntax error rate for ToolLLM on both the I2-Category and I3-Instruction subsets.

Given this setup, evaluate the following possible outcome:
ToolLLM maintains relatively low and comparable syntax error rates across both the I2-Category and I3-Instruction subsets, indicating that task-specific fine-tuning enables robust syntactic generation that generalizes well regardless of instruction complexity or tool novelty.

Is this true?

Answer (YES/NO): NO